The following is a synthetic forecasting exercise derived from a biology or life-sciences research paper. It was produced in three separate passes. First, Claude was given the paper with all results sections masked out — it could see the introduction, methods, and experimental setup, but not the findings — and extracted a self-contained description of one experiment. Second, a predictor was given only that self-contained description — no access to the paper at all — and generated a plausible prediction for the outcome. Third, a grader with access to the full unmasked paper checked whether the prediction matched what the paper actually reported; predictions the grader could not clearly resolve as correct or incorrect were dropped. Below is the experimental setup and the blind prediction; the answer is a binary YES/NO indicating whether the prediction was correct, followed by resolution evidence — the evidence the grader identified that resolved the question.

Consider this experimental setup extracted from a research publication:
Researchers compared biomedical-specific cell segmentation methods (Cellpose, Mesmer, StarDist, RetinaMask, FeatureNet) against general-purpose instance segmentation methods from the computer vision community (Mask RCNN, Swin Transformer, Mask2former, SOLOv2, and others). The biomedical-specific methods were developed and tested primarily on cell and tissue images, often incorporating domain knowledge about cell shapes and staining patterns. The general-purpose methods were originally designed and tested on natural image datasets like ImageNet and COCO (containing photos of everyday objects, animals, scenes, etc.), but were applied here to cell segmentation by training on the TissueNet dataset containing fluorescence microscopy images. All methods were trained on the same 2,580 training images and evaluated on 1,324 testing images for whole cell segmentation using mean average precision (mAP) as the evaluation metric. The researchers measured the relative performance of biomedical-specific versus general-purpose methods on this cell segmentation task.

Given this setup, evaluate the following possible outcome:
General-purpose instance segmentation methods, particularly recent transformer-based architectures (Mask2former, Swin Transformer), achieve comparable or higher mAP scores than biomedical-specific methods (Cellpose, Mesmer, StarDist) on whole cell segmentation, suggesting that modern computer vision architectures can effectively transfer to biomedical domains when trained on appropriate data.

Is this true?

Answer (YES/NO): NO